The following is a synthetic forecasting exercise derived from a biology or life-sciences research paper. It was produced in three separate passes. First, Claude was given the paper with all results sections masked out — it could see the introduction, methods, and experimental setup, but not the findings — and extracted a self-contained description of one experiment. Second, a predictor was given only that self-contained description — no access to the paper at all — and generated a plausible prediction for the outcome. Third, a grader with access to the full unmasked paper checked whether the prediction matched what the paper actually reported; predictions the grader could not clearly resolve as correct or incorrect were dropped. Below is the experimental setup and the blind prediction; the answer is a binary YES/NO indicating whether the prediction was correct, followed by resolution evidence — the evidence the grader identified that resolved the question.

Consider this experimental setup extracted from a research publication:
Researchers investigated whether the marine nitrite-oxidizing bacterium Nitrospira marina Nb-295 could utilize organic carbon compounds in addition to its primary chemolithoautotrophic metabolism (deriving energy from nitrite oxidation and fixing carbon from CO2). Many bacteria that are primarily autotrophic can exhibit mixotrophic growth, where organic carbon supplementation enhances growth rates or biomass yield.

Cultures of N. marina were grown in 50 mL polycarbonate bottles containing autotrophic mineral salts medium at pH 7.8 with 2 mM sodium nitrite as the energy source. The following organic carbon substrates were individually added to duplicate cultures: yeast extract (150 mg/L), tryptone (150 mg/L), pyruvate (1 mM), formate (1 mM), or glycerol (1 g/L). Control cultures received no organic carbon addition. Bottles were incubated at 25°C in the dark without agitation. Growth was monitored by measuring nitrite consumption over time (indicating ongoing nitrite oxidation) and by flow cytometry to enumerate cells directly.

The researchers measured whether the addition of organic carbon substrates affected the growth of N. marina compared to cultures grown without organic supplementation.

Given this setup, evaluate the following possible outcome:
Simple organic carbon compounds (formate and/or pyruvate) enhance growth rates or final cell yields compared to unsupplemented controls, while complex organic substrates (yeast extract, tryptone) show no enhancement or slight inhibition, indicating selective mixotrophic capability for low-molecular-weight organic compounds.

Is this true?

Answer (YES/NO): NO